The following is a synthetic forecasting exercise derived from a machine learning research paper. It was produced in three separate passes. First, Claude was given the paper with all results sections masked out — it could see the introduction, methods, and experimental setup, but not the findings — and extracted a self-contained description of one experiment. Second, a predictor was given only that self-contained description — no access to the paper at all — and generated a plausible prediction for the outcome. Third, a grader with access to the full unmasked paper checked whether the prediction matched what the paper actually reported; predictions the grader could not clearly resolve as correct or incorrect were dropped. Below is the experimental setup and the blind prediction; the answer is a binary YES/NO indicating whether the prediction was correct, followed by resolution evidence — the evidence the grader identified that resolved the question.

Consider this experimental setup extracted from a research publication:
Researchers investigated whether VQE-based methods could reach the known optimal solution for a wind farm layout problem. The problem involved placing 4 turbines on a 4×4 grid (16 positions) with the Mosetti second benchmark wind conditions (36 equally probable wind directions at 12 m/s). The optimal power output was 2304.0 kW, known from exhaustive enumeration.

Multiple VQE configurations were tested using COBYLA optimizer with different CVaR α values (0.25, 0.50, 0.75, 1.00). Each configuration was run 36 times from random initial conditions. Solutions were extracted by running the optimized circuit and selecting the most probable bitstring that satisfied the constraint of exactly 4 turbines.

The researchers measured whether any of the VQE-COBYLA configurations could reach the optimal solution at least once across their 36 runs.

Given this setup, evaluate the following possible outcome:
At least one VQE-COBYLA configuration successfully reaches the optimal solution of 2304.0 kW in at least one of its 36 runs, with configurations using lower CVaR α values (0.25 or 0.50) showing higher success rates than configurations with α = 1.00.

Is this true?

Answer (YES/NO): NO